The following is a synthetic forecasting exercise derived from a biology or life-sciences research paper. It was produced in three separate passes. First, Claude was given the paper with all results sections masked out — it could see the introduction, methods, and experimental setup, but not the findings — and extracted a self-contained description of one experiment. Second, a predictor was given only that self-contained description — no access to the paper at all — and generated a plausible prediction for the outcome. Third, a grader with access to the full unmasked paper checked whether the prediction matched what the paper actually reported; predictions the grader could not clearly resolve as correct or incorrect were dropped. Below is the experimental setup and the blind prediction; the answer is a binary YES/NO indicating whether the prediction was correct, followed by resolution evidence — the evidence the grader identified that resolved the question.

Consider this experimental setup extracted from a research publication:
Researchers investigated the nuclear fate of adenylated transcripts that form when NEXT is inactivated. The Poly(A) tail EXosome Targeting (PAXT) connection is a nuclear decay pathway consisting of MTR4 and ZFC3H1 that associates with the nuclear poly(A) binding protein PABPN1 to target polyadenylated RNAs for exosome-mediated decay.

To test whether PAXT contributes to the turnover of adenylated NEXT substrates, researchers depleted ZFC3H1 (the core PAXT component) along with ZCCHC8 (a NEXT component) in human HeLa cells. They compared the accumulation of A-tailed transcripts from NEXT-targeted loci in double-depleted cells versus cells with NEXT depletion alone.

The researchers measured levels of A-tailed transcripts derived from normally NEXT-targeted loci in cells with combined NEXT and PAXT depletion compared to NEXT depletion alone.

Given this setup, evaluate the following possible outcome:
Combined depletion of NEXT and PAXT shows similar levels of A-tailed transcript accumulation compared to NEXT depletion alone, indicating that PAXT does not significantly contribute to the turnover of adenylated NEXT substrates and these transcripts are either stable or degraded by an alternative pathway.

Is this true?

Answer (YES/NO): NO